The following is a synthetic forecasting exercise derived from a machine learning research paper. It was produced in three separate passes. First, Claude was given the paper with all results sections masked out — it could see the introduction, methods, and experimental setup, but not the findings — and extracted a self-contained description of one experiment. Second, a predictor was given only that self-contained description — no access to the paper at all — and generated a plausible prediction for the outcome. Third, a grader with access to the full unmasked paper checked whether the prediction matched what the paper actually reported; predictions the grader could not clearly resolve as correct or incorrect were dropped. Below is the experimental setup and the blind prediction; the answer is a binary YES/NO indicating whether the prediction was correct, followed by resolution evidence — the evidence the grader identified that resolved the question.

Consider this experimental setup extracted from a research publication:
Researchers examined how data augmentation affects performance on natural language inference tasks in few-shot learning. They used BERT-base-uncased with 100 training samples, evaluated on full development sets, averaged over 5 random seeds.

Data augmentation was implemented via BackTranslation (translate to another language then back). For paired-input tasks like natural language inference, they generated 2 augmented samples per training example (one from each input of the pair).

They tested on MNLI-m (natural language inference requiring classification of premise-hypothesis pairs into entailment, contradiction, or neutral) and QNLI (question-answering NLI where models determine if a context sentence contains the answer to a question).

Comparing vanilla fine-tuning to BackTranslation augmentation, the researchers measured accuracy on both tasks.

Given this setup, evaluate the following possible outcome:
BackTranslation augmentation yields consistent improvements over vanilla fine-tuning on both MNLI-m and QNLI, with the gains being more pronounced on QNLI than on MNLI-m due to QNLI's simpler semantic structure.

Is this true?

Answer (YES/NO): NO